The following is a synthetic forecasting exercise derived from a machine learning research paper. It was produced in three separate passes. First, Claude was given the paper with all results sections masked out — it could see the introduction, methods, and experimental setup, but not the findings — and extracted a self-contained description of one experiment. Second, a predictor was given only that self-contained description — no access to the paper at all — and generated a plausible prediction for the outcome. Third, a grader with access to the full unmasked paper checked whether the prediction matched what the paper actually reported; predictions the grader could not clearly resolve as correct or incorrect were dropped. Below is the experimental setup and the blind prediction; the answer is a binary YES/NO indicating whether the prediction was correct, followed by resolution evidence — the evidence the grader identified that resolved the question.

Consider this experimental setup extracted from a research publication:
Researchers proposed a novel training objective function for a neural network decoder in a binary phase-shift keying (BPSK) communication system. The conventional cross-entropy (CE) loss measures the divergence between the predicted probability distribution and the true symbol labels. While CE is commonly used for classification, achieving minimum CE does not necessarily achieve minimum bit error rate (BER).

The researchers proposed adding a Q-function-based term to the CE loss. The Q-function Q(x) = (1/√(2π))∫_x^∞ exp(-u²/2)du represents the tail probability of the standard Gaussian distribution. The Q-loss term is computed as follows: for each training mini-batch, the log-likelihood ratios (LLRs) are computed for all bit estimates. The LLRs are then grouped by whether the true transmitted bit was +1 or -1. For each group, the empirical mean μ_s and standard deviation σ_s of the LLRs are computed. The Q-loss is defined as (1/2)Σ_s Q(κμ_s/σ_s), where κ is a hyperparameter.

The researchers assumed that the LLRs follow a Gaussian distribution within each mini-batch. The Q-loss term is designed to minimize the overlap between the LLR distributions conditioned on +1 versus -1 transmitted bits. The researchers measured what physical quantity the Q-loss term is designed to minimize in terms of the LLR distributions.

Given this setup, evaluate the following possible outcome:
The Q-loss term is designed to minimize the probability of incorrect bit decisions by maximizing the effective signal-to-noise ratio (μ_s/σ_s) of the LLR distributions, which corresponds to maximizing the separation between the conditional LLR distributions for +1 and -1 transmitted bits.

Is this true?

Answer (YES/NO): NO